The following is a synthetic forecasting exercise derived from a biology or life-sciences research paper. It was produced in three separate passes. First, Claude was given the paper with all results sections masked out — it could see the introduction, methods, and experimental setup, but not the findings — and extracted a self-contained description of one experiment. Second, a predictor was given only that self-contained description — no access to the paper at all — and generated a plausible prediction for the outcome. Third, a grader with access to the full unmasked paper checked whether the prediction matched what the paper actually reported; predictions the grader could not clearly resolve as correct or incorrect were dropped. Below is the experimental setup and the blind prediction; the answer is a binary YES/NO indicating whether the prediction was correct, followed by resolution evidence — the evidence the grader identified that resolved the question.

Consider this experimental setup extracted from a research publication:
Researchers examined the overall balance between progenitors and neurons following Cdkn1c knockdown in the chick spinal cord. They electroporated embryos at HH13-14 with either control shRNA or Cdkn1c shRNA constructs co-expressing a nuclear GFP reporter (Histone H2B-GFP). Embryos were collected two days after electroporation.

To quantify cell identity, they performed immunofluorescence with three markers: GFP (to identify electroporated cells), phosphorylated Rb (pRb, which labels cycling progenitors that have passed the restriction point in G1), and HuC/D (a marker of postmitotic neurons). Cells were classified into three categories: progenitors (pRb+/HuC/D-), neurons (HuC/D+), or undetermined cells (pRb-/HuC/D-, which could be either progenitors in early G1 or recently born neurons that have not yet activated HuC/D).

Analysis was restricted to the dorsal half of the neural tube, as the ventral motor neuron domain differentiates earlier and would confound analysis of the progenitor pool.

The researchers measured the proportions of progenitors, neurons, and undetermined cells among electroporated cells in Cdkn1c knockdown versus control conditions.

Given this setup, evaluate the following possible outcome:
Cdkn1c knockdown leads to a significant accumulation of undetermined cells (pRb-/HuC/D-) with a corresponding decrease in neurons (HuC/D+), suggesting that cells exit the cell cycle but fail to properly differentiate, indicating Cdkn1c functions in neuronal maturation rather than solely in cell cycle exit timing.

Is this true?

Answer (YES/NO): NO